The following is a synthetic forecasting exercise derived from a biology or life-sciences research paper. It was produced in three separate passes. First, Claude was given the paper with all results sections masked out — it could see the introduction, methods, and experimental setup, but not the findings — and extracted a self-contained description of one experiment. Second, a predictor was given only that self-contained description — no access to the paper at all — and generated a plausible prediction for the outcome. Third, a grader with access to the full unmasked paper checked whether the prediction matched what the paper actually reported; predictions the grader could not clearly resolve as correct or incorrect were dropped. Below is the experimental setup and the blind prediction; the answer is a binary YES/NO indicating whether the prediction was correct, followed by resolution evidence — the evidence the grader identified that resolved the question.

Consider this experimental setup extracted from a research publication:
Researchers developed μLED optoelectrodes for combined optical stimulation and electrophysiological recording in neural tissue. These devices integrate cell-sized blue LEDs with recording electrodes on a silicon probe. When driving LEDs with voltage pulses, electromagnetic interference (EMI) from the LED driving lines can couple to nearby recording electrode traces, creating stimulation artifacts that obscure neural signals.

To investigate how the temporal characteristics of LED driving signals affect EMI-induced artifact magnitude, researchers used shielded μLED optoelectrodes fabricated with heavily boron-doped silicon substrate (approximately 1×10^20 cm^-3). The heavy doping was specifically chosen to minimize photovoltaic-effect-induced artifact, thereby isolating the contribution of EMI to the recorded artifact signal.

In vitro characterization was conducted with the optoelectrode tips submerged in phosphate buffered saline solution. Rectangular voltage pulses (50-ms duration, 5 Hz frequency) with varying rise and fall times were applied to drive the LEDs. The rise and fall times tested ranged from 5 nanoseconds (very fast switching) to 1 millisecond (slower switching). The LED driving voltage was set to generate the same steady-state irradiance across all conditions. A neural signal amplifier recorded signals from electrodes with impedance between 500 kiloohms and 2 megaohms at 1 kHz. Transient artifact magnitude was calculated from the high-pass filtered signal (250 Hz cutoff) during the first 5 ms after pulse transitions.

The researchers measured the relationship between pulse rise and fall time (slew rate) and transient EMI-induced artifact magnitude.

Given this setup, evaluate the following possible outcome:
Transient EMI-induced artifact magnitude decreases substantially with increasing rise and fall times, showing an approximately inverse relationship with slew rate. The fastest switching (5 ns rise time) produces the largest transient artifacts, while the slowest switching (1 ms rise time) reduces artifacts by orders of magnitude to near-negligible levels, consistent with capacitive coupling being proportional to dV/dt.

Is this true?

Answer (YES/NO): NO